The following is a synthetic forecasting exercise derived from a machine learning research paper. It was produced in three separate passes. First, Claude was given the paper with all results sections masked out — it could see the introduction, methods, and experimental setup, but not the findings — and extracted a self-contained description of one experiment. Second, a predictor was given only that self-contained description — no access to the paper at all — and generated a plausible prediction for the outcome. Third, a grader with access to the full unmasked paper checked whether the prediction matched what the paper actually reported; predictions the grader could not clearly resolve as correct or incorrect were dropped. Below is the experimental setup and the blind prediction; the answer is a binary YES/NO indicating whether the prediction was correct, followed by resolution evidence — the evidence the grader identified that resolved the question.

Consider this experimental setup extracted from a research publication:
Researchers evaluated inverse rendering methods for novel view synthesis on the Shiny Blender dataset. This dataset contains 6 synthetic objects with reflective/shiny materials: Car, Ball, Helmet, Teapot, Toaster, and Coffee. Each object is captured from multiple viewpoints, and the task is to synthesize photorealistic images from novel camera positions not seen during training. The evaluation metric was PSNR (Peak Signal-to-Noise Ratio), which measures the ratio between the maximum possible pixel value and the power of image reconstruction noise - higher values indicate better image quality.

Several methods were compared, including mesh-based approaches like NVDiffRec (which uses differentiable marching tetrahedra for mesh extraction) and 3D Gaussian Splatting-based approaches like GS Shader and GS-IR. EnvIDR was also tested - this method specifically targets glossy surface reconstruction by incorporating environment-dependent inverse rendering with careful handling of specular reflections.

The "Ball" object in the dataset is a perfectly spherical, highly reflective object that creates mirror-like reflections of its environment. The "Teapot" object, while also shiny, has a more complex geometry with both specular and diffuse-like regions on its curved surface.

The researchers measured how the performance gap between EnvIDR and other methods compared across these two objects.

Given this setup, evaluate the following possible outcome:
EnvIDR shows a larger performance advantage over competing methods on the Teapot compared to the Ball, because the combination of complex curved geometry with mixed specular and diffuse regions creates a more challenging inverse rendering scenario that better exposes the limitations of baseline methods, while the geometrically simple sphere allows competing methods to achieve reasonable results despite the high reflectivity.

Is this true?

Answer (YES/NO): NO